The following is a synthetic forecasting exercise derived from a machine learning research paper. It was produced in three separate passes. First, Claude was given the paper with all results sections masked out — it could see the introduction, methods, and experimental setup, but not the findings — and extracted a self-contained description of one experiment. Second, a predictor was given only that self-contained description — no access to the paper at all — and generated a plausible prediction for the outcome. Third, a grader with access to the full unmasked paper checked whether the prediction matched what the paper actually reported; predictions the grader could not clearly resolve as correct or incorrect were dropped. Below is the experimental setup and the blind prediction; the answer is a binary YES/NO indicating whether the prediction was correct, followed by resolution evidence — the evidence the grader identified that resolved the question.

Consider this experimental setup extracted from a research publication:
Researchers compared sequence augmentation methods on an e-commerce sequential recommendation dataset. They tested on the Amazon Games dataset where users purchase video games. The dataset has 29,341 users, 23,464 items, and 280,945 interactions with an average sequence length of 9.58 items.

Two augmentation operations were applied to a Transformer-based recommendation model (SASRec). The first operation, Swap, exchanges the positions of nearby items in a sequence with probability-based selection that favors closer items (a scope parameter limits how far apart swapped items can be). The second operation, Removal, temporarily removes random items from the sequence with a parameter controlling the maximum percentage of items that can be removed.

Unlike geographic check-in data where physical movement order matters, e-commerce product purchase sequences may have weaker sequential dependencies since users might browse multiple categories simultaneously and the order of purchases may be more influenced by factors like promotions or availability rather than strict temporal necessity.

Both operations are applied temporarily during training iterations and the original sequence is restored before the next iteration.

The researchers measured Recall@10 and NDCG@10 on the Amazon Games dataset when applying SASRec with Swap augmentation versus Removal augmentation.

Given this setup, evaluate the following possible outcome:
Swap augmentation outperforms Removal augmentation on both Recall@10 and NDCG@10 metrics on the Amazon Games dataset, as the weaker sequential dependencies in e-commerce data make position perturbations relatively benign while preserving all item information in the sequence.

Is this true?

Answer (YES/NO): YES